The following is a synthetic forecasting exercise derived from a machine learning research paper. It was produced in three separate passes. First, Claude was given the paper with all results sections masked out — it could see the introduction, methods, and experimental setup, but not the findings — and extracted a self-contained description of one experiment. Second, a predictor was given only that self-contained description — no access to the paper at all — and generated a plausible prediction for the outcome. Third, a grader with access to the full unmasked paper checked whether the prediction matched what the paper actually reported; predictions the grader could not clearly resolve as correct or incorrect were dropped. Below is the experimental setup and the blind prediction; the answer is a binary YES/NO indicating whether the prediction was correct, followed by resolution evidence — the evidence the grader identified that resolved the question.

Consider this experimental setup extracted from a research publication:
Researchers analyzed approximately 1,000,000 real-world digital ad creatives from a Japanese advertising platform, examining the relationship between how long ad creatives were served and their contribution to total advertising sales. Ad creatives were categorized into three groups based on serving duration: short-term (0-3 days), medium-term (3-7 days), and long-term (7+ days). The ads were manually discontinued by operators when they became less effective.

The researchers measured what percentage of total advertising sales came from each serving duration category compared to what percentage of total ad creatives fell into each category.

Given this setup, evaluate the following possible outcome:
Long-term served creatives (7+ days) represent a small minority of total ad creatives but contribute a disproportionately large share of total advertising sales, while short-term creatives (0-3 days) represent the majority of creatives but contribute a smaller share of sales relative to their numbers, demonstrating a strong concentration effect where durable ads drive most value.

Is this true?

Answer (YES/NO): YES